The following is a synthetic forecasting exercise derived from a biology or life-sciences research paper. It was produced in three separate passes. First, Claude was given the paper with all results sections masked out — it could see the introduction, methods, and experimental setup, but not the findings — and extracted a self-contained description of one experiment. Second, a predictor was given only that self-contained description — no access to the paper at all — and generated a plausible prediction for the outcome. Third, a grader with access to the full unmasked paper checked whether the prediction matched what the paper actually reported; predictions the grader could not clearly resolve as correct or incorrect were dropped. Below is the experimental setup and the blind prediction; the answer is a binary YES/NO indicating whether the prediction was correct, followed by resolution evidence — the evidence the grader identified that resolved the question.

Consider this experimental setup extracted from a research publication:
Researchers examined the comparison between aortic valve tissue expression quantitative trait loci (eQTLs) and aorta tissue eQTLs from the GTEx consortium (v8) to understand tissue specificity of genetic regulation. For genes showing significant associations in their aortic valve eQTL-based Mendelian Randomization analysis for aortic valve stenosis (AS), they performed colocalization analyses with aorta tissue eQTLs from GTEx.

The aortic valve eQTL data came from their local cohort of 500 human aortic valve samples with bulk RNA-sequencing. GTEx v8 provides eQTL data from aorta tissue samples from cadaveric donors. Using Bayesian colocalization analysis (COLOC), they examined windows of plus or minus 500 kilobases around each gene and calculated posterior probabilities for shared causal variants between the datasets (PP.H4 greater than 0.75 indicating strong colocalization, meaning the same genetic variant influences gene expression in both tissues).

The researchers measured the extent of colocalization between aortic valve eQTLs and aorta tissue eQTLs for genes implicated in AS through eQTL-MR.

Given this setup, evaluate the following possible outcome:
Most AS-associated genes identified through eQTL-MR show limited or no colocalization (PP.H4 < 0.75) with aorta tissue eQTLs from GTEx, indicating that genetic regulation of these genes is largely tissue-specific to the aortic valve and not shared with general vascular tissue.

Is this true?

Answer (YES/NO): NO